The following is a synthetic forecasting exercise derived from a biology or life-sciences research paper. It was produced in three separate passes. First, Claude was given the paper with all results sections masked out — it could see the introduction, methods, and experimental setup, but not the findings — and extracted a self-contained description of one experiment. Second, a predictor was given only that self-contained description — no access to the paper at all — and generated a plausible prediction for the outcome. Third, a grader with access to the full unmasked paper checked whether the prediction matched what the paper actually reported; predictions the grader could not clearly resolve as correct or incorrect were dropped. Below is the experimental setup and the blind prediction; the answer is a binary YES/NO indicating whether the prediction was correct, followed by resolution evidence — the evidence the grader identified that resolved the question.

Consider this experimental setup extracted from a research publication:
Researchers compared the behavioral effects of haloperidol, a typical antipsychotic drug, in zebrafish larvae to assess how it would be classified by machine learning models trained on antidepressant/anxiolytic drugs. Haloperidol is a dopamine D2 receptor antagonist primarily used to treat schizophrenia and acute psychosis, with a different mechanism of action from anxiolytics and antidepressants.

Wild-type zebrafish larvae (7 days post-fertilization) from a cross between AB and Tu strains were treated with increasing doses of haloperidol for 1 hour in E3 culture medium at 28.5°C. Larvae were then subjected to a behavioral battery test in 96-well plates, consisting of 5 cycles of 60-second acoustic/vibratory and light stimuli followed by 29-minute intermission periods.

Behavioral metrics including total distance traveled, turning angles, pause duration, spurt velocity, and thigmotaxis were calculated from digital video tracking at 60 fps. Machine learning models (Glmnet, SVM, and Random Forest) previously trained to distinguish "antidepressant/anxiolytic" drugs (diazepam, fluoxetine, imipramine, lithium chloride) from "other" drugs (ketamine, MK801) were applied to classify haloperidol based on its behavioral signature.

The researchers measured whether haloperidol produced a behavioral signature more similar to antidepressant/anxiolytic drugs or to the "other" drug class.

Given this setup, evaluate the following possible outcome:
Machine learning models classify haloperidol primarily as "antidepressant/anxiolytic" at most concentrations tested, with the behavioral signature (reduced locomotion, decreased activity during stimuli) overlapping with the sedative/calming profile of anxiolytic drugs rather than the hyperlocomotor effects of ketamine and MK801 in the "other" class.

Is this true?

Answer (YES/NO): NO